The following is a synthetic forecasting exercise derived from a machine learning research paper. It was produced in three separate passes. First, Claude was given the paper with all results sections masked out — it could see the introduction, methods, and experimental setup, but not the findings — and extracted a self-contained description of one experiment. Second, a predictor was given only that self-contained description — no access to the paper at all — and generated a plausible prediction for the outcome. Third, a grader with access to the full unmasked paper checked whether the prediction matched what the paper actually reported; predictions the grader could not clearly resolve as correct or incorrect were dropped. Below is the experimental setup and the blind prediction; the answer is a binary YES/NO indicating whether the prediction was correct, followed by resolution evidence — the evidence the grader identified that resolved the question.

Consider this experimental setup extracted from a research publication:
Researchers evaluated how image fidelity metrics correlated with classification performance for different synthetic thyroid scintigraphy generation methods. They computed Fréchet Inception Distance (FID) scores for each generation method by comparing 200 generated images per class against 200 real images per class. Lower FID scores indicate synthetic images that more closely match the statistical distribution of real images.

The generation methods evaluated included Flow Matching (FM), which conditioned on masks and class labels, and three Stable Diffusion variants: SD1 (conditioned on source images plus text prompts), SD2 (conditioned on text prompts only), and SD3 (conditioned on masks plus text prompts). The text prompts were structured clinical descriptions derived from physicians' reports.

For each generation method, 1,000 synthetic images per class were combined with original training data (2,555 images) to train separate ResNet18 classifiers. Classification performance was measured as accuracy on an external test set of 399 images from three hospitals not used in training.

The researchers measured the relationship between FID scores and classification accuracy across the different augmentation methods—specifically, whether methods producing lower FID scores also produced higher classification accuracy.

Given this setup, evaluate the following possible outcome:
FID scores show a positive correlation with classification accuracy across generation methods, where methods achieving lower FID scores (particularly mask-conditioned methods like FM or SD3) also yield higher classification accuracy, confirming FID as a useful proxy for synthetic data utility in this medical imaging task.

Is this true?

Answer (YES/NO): NO